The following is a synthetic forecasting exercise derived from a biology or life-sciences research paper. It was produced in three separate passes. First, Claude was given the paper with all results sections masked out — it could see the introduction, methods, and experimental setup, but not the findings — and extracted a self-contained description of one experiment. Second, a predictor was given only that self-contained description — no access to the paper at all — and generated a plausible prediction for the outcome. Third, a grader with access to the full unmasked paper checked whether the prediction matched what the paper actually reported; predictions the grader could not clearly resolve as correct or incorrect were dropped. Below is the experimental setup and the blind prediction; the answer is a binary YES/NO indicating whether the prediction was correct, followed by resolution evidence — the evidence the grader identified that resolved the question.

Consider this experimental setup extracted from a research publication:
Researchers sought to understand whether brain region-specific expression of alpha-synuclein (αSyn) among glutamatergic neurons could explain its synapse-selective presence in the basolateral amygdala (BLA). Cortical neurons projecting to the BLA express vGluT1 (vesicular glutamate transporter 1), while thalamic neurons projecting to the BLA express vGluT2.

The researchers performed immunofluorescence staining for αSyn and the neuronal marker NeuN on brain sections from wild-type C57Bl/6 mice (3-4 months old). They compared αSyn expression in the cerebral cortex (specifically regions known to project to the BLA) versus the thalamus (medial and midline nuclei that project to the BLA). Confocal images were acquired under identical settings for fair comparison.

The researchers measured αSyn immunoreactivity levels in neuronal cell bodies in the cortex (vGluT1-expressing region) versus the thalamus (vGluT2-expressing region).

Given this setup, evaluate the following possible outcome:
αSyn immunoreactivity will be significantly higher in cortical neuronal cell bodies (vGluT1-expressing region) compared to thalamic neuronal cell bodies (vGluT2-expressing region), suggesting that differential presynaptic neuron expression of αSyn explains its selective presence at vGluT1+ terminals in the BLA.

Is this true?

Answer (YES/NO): YES